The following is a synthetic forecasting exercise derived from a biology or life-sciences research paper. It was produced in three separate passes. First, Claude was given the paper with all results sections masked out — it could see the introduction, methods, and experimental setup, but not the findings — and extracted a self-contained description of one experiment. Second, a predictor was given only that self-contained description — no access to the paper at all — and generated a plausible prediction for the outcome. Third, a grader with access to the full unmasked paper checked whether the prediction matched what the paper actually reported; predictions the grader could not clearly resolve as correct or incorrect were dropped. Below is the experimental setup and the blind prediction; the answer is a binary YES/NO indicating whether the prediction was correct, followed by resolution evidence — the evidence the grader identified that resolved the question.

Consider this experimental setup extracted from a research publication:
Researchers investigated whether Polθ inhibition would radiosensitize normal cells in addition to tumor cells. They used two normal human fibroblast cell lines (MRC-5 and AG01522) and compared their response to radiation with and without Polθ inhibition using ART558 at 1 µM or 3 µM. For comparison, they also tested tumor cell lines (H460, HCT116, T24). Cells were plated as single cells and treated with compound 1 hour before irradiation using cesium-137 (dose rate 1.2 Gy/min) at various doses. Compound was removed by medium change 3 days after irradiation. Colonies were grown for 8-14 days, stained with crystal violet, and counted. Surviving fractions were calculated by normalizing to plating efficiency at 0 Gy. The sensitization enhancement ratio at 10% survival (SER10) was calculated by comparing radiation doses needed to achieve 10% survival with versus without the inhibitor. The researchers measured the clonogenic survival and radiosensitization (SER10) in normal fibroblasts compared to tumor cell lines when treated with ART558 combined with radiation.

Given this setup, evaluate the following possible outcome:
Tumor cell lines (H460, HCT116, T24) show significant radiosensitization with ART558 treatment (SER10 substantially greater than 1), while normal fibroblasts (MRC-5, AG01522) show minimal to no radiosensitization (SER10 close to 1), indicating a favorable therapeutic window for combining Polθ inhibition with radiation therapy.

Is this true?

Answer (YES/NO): YES